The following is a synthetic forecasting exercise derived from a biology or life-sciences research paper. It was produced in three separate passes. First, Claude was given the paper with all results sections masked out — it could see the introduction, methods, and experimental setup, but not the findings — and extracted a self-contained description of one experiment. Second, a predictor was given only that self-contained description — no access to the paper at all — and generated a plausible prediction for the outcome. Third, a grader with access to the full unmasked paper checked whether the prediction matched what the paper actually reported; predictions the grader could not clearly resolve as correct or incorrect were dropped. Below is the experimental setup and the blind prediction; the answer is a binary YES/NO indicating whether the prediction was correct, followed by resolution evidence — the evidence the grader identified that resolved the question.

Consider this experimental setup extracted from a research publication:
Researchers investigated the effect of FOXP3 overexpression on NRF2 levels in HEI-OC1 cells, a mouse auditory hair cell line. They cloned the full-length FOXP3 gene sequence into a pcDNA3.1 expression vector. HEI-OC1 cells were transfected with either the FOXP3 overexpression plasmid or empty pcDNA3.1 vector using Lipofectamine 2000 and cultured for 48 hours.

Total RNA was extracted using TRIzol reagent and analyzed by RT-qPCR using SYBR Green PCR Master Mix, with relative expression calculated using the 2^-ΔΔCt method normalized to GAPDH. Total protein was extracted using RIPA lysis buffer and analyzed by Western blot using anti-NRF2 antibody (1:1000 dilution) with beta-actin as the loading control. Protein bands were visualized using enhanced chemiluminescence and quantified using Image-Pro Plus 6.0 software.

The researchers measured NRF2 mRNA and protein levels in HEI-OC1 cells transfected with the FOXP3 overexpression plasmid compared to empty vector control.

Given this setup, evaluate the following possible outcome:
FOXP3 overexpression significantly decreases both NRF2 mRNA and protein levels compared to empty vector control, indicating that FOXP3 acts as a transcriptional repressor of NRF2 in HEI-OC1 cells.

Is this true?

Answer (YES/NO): NO